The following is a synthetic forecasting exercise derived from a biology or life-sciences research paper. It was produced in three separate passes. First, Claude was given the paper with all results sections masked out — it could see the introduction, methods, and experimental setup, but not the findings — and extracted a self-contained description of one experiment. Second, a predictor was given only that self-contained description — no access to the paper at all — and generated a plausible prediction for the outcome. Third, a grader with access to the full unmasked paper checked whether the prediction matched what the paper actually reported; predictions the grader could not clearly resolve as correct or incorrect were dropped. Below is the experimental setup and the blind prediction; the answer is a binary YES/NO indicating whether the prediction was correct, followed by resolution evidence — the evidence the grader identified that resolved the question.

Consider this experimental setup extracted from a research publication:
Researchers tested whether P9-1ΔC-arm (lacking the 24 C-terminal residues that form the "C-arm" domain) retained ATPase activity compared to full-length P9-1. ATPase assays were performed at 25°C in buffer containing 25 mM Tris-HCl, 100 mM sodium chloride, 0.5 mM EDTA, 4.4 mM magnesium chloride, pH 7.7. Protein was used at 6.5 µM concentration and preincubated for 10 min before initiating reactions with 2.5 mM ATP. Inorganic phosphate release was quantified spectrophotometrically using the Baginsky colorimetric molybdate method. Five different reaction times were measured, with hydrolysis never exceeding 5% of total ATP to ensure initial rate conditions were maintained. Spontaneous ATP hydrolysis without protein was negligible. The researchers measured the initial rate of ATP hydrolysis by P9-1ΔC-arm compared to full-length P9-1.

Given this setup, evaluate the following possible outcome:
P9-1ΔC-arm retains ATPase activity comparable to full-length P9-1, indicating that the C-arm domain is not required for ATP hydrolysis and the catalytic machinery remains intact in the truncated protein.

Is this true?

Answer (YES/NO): YES